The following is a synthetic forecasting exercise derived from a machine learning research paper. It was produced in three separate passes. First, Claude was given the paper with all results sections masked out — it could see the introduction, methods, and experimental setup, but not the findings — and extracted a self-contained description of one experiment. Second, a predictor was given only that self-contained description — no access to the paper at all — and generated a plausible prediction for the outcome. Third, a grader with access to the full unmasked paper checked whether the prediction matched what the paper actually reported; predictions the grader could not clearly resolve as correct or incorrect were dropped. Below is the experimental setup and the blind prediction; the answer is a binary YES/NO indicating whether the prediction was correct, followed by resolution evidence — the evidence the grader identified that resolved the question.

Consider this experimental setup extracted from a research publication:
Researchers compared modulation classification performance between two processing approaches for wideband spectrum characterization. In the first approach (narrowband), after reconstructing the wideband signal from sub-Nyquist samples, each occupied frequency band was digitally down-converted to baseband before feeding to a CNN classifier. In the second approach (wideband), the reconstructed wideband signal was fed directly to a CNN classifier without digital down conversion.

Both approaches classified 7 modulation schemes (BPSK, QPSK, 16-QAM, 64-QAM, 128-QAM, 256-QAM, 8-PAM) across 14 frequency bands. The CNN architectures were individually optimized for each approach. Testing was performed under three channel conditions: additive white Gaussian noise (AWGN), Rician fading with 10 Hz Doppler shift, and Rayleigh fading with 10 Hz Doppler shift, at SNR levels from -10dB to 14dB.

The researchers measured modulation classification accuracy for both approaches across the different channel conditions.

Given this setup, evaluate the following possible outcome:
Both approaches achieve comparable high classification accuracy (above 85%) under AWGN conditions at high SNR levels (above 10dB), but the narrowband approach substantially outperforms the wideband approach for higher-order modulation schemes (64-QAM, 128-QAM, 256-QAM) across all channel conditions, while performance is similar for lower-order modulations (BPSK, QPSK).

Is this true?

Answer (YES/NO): NO